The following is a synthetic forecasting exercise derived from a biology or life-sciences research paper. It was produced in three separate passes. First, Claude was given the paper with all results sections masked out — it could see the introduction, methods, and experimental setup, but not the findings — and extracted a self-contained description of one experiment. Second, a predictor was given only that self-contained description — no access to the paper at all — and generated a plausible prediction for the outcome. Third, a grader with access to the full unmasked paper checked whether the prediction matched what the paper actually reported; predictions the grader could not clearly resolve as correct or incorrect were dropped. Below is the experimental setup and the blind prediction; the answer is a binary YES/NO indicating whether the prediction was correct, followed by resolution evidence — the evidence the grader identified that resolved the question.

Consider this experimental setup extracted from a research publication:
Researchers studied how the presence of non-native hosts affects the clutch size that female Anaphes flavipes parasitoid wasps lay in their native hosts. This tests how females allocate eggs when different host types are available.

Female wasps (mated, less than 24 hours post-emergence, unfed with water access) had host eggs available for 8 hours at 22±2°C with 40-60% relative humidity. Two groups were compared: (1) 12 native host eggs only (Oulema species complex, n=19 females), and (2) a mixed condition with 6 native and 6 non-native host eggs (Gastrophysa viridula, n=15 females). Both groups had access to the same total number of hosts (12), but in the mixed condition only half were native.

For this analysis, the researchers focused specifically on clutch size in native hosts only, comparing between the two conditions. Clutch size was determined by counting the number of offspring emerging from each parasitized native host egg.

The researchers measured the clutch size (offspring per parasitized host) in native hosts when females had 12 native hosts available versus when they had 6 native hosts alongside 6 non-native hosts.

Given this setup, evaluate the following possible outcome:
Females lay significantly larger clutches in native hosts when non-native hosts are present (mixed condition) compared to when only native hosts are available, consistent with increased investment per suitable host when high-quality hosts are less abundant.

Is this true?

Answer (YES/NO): NO